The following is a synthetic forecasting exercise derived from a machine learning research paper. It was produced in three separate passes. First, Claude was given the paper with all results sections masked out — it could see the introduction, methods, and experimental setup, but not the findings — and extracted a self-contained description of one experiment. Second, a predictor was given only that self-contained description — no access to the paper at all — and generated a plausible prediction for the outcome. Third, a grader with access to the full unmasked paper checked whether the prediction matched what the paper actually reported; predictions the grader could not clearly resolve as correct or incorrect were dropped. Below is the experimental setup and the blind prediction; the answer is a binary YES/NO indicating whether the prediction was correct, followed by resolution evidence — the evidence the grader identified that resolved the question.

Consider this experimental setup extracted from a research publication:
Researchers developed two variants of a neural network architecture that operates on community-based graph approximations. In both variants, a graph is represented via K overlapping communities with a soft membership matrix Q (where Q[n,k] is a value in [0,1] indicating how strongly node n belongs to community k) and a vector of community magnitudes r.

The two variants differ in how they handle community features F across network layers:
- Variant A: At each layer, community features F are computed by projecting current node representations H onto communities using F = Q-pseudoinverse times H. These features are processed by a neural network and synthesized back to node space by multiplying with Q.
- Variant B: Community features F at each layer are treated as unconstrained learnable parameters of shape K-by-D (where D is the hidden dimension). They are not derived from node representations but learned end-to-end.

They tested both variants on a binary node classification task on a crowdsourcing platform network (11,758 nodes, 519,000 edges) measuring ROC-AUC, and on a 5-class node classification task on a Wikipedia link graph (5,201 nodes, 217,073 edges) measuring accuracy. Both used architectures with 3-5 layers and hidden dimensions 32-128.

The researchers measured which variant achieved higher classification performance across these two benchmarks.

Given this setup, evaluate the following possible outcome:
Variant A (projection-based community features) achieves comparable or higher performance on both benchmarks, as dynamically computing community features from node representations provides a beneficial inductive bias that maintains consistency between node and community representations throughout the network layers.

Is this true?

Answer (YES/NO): NO